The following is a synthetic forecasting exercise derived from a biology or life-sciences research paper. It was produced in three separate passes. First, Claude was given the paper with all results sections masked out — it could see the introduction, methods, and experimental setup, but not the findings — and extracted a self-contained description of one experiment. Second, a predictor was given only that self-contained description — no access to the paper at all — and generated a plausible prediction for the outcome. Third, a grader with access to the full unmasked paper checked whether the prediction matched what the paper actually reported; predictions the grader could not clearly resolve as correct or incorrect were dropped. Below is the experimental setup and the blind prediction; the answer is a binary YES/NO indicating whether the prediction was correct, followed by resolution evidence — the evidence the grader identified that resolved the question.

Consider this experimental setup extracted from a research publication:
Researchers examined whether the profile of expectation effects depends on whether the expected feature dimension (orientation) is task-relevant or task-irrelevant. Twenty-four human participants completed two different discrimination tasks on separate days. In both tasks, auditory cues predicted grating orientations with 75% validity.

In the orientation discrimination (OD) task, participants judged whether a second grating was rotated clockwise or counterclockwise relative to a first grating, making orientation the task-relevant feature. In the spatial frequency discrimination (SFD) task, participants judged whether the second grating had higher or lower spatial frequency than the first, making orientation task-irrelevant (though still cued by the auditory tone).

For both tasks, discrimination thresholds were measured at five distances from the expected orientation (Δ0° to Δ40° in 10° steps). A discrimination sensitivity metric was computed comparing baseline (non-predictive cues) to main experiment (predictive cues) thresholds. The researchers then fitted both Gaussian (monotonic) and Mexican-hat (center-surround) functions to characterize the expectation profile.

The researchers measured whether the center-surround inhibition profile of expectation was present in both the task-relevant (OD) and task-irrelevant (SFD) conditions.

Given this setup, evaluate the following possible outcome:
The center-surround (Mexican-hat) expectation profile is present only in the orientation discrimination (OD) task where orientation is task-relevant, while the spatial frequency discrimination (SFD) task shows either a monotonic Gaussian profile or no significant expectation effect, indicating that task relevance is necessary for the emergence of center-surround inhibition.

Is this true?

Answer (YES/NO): NO